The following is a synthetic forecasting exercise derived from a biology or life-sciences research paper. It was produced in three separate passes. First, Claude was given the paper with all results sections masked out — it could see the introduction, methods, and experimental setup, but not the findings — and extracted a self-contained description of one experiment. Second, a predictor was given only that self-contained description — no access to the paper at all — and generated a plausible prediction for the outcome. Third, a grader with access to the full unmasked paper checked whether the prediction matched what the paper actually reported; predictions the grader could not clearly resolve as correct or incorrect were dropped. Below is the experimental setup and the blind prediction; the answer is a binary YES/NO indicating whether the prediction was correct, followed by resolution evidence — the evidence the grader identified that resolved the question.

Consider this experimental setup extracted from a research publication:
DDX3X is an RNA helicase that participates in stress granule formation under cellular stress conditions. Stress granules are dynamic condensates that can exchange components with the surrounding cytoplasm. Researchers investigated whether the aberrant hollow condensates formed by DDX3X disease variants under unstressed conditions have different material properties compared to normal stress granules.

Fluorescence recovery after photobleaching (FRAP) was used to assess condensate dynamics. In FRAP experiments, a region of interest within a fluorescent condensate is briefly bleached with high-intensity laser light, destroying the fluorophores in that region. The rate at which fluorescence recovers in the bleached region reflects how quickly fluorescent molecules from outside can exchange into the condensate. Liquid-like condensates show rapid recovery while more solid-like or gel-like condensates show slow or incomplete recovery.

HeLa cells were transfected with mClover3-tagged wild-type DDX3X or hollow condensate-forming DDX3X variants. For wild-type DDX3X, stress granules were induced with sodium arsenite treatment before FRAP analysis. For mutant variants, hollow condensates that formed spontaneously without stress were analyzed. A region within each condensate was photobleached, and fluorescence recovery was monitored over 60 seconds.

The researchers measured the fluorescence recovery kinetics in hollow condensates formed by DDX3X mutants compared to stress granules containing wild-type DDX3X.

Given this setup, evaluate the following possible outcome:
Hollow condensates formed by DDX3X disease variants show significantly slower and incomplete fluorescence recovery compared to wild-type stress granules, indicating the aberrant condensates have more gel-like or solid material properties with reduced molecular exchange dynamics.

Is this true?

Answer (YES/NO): NO